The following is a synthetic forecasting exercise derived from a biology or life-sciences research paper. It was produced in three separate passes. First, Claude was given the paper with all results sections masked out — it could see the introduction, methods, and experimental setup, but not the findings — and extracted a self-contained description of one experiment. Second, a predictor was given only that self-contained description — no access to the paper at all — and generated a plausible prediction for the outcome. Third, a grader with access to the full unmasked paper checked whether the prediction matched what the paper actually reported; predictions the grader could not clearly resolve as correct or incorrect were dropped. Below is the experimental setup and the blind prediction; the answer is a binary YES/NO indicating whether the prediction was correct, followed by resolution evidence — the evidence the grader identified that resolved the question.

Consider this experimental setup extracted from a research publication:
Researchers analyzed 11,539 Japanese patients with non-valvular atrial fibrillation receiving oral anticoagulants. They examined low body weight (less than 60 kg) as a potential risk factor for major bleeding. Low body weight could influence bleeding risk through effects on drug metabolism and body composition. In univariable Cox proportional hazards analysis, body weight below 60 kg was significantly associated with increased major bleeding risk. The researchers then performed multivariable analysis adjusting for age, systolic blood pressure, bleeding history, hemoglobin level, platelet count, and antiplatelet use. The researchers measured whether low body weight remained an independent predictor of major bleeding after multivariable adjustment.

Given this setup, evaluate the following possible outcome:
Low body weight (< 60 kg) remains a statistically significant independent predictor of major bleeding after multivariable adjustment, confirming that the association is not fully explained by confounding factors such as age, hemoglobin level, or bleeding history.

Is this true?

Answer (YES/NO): NO